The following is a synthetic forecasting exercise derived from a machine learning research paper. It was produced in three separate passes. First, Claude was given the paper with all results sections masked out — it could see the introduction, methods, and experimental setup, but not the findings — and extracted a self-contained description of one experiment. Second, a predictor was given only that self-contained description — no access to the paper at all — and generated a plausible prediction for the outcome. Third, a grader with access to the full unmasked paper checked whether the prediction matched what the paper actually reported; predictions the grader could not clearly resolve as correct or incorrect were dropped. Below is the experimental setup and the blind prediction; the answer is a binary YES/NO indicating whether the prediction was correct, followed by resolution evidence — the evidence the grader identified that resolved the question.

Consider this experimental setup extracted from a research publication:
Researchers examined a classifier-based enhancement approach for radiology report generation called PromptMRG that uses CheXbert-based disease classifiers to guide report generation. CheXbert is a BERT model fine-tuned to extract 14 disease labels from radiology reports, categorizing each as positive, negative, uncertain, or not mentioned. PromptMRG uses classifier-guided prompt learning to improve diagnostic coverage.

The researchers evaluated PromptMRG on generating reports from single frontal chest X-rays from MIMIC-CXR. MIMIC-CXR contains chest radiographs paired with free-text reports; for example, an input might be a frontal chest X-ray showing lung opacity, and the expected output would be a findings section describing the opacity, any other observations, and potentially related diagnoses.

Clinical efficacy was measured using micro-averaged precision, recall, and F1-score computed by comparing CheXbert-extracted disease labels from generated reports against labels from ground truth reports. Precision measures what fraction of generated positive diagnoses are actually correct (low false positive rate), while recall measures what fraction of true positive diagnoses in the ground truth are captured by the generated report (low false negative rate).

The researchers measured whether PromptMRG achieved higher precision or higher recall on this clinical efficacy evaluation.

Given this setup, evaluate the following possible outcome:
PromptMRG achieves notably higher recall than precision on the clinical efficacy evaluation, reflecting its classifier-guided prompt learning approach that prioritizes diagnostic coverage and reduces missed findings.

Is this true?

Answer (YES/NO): NO